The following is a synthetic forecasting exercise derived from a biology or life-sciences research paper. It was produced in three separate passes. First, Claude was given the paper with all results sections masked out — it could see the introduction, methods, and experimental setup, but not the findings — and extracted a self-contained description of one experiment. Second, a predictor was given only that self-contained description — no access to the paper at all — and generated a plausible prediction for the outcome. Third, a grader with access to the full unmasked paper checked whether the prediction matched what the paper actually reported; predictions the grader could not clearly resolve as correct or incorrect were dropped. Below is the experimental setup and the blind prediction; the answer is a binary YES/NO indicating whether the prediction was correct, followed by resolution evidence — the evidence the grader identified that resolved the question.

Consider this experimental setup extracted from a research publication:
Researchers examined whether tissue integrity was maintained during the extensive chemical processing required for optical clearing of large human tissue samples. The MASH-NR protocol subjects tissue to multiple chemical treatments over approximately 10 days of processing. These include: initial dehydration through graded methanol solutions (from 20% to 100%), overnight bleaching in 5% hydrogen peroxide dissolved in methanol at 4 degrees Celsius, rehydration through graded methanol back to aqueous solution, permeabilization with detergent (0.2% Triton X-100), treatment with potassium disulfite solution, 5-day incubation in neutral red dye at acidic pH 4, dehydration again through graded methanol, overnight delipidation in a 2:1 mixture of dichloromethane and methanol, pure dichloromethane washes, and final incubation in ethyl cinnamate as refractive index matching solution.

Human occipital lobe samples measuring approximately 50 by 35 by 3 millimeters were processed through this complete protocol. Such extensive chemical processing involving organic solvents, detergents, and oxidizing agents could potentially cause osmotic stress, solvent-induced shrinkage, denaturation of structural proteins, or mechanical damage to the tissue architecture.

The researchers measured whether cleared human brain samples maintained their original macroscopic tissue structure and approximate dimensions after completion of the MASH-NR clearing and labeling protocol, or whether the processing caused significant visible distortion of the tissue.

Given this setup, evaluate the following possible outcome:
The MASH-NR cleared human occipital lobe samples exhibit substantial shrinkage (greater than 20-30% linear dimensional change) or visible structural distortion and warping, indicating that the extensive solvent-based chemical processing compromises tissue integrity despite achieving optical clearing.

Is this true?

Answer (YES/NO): NO